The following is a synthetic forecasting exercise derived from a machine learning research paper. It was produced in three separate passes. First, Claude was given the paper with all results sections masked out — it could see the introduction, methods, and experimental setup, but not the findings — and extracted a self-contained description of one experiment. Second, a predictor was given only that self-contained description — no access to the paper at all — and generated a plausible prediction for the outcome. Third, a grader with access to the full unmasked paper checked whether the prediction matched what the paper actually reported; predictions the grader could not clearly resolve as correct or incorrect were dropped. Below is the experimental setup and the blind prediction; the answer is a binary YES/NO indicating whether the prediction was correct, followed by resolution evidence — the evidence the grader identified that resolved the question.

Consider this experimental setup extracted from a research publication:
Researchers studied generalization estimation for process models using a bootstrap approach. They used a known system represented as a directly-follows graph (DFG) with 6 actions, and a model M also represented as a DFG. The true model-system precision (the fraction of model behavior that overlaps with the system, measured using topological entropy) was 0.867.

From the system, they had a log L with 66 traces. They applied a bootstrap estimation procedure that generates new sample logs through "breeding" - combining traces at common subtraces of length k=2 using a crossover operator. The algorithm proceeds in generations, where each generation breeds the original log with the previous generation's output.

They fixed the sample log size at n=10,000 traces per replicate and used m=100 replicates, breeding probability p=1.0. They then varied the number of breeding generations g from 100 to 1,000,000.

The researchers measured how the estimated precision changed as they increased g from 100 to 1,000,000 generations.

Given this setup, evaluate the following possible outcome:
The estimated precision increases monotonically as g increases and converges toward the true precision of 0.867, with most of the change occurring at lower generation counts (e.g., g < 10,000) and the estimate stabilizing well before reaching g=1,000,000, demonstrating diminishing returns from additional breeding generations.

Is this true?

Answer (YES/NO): NO